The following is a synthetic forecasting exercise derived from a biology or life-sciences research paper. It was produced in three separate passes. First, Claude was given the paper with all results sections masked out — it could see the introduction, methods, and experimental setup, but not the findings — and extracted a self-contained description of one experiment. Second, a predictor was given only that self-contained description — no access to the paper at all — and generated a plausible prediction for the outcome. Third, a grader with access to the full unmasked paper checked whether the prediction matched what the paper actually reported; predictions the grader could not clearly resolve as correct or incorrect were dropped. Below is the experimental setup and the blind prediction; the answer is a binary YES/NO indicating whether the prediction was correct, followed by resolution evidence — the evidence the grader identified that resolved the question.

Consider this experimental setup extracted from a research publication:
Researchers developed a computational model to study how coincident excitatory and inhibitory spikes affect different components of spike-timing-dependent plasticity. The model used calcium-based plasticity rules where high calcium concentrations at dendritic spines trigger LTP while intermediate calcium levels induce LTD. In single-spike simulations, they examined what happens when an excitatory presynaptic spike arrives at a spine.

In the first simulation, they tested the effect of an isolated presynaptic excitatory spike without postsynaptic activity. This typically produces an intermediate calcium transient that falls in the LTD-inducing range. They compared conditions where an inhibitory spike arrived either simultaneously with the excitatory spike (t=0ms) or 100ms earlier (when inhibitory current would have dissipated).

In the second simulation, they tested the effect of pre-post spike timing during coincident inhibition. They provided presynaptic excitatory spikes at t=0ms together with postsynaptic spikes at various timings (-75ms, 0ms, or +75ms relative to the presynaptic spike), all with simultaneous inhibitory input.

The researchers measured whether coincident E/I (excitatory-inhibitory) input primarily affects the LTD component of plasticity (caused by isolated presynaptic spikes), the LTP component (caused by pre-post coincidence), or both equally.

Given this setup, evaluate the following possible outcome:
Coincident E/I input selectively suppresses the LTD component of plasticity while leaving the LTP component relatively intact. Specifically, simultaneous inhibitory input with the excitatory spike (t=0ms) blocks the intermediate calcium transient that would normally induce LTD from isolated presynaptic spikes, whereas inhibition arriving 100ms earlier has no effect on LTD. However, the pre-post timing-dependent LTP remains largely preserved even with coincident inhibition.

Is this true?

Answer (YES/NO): YES